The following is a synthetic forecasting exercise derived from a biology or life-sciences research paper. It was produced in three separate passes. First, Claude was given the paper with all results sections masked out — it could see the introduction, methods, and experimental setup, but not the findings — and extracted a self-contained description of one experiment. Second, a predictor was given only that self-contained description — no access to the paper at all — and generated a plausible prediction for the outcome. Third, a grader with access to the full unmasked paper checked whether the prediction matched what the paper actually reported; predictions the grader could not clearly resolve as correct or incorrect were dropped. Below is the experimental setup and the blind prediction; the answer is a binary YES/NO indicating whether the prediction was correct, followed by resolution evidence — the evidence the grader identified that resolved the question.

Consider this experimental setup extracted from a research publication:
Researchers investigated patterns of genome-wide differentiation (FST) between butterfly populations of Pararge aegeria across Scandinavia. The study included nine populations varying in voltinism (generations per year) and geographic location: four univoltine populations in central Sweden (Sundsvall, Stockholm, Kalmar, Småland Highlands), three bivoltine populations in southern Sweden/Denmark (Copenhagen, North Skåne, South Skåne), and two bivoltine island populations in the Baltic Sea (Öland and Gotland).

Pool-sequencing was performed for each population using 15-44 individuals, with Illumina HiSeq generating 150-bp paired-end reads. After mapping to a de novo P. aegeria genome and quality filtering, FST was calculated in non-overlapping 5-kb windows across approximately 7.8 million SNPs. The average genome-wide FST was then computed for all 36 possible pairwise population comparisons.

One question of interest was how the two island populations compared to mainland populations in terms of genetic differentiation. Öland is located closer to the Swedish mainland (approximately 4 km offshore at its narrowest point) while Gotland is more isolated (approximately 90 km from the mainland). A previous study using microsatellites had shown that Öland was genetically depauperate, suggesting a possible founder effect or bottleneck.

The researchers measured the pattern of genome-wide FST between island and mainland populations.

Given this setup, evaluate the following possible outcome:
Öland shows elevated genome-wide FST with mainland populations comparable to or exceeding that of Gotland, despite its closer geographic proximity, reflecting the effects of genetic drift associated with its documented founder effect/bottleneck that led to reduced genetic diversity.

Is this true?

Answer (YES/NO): YES